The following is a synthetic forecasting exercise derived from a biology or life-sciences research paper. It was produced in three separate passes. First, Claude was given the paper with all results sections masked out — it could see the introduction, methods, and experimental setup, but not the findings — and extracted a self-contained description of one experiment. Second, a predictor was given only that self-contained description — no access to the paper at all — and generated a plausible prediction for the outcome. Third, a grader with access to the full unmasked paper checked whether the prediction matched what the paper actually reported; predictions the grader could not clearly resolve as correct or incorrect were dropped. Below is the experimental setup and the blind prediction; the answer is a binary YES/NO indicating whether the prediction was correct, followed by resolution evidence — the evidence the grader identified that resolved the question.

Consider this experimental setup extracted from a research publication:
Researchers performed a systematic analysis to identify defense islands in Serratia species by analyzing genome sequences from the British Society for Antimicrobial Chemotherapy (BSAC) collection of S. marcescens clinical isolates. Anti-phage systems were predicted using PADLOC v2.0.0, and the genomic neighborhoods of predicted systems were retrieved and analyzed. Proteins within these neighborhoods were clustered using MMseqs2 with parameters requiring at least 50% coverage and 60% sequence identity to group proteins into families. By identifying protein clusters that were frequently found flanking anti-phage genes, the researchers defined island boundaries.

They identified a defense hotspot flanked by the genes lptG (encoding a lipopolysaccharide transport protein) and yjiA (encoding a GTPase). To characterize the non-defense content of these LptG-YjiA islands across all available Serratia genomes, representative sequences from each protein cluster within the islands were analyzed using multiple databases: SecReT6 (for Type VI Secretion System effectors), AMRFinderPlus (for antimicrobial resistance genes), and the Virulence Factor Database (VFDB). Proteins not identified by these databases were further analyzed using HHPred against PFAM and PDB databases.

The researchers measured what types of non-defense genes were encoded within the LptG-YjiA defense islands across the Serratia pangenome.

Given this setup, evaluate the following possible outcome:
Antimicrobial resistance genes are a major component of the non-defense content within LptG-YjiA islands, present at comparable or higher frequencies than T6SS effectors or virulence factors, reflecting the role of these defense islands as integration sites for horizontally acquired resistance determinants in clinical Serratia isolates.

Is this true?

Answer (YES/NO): NO